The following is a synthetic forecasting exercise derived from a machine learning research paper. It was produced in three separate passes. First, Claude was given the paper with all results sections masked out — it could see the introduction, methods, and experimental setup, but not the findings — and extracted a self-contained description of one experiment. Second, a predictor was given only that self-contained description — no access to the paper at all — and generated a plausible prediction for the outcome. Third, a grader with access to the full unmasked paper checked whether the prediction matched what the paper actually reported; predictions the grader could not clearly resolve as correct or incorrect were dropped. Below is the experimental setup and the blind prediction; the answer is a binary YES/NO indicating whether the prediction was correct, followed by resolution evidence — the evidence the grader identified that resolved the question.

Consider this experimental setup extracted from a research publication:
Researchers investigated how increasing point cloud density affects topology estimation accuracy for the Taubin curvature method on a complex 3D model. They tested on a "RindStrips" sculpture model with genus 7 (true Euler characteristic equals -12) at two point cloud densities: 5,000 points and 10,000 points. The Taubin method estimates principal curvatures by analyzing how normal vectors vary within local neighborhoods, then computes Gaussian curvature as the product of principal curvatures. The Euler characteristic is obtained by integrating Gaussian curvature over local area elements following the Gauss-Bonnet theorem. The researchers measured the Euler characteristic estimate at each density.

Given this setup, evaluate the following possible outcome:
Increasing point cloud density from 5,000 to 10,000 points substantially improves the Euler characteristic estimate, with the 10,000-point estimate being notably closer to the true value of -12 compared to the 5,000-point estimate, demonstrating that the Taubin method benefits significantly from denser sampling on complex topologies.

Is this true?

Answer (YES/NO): NO